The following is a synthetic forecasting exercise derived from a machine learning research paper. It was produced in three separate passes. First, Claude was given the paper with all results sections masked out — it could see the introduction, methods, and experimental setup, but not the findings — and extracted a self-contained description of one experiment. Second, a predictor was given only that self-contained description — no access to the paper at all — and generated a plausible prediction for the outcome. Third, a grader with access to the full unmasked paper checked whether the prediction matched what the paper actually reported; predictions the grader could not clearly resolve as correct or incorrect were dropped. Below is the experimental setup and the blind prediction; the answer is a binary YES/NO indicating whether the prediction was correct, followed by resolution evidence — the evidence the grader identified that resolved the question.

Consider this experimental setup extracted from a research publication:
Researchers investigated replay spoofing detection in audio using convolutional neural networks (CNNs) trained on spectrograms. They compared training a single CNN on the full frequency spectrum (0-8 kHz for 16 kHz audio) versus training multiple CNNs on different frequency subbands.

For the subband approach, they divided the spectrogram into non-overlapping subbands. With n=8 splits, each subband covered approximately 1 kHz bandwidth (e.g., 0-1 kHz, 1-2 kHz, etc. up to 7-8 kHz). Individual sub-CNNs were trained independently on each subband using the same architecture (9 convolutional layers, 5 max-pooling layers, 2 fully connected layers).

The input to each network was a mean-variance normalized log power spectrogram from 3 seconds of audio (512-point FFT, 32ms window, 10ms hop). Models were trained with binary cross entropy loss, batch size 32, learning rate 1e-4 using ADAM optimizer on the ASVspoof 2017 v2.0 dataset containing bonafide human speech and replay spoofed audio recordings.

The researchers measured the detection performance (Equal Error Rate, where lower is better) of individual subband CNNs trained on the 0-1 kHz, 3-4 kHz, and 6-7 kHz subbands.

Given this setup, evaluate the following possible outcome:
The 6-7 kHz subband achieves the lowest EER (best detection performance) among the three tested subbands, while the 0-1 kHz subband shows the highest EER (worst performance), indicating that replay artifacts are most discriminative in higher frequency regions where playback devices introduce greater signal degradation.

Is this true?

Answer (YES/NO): NO